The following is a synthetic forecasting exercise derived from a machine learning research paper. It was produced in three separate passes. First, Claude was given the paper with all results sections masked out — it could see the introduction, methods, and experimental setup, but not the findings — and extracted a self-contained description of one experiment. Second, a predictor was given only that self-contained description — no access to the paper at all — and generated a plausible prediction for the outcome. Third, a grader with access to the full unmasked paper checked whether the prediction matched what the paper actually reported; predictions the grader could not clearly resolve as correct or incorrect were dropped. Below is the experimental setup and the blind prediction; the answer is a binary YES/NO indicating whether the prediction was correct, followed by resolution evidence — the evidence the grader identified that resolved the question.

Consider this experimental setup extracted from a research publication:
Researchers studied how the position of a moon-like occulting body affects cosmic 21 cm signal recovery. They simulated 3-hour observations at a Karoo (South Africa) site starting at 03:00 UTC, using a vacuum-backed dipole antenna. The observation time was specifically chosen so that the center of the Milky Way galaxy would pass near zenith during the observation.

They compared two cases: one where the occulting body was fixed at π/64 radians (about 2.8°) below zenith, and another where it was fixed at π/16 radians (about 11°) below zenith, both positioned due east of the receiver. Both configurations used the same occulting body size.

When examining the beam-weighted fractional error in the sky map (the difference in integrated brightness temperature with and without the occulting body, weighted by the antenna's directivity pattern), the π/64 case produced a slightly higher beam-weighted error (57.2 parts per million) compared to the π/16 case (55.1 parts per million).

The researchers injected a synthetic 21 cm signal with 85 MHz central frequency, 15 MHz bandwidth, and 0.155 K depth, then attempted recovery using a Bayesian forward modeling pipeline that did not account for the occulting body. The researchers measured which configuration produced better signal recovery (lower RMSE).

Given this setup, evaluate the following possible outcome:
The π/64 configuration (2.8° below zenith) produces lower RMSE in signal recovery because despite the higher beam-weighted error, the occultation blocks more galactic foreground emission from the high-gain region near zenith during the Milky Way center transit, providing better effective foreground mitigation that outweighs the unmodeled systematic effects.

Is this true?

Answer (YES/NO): NO